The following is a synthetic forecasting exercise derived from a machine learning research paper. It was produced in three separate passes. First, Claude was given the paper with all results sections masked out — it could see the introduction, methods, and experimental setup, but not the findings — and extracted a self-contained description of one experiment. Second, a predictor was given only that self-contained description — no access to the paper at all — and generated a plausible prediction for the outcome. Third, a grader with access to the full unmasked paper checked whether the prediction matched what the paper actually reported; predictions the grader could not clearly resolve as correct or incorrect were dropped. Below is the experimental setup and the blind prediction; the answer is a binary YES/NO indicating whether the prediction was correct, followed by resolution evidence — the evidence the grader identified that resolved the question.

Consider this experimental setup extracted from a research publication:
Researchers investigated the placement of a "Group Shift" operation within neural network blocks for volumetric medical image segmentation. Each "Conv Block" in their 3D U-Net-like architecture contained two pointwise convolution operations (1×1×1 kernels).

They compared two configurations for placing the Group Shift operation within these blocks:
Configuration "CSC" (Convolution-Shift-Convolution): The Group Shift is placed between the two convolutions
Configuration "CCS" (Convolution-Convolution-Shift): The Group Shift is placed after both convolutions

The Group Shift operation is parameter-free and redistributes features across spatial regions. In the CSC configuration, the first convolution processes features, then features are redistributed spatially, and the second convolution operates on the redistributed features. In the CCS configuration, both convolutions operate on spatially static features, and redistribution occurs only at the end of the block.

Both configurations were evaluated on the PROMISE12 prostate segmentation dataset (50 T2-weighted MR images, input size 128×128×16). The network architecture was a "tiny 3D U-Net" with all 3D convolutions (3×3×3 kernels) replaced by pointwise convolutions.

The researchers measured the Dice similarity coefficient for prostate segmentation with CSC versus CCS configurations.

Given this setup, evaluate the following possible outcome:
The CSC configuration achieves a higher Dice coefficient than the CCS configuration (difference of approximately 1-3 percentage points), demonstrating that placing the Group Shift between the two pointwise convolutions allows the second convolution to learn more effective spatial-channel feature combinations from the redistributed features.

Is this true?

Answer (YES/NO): NO